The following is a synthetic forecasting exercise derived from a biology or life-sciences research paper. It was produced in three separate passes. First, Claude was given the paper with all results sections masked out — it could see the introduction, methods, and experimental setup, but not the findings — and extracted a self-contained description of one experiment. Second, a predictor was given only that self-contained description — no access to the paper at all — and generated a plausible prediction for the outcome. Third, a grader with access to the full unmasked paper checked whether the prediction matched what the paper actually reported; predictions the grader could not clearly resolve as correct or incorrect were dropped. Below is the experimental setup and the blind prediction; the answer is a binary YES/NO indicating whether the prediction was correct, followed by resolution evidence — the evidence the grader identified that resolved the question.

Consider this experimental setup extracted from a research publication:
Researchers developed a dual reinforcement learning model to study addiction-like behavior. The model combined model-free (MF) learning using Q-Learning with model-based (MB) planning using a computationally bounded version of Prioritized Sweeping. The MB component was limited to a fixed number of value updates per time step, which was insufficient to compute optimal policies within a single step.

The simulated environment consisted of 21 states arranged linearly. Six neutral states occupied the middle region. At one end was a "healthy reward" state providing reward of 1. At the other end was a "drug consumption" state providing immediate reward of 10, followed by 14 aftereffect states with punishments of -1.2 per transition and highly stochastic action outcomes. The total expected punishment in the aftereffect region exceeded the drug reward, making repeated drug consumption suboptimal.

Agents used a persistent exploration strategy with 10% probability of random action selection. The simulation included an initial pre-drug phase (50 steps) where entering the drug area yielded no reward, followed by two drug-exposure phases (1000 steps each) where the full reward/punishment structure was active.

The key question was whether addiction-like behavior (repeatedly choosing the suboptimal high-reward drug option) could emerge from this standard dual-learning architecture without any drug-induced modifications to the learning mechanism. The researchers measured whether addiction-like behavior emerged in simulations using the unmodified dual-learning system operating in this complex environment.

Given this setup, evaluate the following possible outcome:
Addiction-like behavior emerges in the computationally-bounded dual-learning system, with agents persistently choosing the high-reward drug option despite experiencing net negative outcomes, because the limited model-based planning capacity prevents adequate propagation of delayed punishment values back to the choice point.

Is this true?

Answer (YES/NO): YES